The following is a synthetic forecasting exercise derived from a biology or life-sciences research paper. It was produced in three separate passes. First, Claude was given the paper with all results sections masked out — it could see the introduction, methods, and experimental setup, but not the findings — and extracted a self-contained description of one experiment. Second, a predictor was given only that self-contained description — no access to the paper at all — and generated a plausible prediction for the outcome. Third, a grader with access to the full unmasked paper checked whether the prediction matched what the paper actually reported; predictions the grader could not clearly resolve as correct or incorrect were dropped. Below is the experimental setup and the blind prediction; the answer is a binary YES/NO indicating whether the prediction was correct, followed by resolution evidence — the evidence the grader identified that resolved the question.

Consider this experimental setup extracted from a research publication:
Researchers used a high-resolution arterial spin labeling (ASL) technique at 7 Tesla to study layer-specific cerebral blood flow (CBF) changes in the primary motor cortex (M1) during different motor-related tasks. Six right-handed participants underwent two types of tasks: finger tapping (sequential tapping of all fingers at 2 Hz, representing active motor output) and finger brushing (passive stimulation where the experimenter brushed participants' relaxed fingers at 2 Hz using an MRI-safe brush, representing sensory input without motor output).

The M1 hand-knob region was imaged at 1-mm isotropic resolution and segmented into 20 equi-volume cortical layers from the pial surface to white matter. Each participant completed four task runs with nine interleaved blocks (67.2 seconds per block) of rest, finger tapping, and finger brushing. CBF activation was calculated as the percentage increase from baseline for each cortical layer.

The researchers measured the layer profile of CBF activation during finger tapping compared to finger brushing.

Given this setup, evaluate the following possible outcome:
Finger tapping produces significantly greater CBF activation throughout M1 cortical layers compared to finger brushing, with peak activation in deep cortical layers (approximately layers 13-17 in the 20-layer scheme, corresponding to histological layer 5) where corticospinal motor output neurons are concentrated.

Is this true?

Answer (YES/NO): NO